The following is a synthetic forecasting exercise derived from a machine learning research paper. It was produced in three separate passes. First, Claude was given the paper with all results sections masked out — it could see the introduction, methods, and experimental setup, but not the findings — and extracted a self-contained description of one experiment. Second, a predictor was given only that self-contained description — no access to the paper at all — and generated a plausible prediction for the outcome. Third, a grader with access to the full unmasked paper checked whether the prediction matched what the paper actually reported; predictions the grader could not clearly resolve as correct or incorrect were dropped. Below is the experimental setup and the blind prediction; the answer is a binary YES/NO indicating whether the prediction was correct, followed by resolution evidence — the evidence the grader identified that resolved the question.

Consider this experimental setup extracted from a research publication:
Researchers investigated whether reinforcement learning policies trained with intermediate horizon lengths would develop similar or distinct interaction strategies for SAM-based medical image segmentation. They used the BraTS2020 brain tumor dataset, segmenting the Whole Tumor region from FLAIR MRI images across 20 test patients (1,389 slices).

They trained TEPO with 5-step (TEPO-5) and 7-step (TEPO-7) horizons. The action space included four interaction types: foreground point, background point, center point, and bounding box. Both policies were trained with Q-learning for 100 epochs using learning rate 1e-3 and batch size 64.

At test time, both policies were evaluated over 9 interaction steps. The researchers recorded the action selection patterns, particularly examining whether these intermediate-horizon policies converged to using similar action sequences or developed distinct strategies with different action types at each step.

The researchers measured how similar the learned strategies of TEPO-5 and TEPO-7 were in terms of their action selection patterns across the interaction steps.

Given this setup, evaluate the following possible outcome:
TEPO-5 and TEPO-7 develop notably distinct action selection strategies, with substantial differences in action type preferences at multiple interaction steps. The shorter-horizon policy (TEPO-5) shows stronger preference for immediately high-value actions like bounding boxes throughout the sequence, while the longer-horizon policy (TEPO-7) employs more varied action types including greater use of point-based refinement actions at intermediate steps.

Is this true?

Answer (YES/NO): NO